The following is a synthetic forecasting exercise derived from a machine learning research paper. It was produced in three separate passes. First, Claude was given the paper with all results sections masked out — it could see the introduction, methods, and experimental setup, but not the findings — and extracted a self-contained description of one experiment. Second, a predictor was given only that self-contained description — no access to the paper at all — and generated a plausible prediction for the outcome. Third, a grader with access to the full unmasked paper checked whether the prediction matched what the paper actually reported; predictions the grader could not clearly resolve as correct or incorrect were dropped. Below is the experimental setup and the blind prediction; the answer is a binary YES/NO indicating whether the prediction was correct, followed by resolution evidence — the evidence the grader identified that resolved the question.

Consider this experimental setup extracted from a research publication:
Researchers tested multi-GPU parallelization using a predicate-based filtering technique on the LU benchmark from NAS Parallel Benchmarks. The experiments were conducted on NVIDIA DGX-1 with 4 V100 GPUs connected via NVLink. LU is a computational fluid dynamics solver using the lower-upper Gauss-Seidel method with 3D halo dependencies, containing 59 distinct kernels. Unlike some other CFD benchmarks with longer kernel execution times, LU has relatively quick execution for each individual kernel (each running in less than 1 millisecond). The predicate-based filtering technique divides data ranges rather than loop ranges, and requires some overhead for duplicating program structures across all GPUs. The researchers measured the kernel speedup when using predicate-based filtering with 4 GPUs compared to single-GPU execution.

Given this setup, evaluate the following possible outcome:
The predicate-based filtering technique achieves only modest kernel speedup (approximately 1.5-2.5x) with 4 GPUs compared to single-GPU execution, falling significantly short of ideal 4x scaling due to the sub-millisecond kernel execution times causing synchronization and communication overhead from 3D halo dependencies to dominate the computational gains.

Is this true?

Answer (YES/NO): NO